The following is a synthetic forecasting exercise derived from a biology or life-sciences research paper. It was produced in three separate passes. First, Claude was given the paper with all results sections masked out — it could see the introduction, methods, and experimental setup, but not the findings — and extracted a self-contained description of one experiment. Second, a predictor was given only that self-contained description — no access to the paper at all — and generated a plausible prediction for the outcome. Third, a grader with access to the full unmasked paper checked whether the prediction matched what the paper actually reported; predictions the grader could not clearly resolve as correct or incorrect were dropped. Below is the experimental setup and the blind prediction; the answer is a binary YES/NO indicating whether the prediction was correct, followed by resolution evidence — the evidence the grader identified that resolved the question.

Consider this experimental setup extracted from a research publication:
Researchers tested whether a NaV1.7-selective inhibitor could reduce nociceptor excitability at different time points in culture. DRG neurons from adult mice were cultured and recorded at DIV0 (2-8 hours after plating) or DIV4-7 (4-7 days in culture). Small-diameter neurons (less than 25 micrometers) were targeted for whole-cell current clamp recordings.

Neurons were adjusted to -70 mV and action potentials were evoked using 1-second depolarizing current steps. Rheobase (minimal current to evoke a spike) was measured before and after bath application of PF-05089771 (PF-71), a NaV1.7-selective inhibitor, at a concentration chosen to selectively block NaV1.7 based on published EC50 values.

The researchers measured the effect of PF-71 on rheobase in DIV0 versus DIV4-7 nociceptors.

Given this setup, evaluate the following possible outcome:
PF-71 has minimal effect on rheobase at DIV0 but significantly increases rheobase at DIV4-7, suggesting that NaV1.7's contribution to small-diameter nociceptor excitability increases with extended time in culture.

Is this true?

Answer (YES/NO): YES